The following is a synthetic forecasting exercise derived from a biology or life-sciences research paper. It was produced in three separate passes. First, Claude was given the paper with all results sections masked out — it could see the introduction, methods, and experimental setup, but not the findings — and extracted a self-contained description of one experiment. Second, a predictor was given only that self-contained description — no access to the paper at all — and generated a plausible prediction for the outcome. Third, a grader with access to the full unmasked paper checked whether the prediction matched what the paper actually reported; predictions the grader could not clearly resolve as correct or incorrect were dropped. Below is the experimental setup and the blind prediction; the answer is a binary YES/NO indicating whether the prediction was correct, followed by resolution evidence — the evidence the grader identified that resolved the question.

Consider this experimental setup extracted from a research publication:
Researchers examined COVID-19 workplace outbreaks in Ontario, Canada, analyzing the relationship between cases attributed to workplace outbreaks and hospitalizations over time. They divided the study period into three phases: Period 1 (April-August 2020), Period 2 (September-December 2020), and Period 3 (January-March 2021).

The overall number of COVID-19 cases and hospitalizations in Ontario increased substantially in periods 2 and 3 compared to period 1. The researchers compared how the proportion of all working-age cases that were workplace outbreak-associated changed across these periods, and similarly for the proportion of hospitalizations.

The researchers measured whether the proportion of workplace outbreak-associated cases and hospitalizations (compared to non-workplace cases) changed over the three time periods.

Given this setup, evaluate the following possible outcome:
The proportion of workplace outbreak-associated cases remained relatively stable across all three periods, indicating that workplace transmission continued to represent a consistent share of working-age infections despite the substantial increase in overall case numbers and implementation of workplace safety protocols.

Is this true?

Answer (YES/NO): NO